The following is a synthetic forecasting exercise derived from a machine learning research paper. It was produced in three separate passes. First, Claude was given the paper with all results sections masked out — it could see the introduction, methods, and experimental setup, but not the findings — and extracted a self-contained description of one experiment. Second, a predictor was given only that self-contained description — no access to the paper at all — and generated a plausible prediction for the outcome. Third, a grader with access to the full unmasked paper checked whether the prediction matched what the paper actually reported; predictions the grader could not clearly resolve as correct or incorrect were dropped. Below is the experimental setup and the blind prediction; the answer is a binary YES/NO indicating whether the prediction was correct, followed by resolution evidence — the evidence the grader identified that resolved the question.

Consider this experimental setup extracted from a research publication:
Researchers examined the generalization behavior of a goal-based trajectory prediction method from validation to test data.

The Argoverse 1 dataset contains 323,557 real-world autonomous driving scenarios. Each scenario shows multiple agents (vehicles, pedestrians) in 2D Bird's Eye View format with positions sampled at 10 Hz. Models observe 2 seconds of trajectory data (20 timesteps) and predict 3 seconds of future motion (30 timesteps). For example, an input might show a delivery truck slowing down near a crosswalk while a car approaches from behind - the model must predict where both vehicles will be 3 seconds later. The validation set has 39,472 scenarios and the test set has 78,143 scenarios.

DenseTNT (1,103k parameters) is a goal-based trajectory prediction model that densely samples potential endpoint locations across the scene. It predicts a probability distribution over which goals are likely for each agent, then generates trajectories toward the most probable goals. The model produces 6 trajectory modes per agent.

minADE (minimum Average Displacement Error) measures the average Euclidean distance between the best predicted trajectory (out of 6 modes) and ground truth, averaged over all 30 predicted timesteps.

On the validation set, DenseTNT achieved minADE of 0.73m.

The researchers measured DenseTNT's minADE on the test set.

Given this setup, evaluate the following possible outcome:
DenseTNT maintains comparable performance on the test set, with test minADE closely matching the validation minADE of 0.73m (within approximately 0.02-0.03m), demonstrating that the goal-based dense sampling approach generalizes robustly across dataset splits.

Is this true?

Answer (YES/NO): NO